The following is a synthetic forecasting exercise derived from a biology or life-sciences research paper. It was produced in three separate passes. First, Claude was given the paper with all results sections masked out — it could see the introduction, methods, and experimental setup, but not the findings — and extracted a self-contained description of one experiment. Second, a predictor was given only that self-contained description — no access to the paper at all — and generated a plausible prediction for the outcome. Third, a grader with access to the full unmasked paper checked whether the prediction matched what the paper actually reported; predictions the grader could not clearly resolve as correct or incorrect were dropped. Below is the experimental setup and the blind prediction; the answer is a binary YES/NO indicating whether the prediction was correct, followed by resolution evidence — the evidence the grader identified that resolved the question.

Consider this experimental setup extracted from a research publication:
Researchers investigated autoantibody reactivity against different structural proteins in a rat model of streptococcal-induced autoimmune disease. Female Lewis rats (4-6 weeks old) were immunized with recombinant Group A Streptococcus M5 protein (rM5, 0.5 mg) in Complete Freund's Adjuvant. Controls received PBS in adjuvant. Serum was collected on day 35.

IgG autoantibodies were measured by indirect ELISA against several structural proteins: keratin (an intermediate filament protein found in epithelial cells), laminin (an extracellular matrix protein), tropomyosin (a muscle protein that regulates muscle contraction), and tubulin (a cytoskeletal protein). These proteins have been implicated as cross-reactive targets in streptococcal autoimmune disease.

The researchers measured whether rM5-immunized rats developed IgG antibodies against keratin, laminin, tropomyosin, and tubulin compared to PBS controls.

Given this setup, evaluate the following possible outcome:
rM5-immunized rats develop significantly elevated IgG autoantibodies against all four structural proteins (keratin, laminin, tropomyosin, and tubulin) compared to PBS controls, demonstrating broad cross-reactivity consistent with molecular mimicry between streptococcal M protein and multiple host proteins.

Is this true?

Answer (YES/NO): YES